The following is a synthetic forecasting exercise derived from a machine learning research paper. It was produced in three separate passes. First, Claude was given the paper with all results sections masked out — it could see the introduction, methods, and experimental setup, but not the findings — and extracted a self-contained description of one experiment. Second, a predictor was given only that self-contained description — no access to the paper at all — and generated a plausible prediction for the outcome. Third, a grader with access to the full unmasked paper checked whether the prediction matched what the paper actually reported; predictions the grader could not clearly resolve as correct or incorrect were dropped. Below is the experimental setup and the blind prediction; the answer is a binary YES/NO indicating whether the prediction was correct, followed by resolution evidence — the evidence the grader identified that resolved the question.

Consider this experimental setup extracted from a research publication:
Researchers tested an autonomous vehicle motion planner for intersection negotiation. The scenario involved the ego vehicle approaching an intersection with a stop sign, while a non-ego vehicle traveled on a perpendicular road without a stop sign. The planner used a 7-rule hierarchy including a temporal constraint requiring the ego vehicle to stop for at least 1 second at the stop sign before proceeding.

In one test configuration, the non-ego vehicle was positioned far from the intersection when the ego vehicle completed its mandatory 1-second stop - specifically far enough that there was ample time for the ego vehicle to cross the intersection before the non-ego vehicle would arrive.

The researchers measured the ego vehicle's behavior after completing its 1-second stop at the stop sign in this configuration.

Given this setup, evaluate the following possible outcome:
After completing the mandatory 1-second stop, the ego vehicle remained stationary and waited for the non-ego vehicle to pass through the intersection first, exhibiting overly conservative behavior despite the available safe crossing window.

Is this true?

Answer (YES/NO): NO